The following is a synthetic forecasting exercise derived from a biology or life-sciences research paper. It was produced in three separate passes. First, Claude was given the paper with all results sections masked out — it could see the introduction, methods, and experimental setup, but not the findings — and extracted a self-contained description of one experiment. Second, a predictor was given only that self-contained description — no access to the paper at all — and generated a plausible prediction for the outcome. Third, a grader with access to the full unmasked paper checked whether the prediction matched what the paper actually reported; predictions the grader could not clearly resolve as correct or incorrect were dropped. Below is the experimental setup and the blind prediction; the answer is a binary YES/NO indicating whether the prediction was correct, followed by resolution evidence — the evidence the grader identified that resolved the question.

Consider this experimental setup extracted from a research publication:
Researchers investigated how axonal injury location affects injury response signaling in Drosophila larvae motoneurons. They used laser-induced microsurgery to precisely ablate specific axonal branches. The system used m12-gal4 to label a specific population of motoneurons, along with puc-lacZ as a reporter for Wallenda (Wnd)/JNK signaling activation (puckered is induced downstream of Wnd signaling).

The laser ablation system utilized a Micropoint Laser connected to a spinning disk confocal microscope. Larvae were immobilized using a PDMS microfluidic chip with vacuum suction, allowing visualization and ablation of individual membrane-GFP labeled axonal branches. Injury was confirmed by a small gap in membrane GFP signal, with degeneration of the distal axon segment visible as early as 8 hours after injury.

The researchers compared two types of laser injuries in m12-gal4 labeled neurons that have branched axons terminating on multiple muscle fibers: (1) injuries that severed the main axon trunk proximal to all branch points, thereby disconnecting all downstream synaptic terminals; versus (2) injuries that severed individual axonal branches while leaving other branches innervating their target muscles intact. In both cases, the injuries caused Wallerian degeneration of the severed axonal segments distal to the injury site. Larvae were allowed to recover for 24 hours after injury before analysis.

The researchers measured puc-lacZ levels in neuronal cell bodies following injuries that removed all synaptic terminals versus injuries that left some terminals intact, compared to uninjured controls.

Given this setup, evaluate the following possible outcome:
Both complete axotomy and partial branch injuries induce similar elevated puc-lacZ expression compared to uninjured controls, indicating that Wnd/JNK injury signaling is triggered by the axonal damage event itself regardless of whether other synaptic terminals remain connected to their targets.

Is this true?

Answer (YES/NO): NO